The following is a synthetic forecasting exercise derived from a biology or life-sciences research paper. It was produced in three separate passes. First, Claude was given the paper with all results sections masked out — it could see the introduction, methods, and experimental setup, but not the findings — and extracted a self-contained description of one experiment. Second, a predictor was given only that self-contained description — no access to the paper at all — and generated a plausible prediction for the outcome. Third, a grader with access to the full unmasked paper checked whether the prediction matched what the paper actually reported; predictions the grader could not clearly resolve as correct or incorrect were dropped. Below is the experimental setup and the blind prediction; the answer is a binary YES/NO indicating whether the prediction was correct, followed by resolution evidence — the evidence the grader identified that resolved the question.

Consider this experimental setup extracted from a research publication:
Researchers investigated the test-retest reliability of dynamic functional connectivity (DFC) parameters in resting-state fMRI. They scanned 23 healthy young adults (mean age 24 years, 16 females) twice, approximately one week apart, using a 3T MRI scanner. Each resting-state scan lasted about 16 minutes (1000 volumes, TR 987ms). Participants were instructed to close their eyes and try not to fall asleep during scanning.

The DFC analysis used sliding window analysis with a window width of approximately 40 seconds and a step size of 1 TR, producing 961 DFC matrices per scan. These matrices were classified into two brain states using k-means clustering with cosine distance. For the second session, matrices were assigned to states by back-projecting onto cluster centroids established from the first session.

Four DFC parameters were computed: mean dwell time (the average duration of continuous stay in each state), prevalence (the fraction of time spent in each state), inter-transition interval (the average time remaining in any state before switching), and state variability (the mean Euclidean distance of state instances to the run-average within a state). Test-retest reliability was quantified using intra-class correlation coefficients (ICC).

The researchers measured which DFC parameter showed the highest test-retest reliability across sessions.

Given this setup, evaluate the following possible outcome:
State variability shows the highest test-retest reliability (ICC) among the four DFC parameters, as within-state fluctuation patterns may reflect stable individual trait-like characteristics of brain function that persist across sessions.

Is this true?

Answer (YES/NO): NO